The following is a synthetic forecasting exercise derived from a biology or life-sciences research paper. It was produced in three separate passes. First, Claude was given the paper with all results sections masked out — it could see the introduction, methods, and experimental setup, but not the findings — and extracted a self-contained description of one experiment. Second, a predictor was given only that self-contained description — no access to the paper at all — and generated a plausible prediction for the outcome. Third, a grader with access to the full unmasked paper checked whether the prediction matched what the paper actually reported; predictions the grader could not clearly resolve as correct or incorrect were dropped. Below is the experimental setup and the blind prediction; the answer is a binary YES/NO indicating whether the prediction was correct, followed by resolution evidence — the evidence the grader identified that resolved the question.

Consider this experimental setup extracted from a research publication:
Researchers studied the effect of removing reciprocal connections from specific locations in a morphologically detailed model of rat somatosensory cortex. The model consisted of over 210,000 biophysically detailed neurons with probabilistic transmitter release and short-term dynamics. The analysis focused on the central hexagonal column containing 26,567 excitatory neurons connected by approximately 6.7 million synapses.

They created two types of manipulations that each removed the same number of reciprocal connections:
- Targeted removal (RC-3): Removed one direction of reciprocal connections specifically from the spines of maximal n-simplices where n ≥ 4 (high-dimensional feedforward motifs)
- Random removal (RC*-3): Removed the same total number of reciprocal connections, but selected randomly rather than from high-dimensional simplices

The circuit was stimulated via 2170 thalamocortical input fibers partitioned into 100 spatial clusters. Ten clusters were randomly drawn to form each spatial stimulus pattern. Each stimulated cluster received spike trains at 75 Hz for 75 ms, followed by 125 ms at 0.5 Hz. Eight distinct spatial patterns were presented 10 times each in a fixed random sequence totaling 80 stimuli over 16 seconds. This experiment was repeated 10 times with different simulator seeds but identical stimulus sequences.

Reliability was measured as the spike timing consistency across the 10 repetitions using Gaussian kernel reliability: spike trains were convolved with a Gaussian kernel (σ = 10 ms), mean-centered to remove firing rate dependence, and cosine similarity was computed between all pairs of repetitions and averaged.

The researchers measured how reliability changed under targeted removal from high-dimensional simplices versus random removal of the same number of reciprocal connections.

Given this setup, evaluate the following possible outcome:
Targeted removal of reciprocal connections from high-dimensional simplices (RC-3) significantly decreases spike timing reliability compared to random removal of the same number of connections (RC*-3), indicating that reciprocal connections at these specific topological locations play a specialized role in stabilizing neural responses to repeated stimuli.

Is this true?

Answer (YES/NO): YES